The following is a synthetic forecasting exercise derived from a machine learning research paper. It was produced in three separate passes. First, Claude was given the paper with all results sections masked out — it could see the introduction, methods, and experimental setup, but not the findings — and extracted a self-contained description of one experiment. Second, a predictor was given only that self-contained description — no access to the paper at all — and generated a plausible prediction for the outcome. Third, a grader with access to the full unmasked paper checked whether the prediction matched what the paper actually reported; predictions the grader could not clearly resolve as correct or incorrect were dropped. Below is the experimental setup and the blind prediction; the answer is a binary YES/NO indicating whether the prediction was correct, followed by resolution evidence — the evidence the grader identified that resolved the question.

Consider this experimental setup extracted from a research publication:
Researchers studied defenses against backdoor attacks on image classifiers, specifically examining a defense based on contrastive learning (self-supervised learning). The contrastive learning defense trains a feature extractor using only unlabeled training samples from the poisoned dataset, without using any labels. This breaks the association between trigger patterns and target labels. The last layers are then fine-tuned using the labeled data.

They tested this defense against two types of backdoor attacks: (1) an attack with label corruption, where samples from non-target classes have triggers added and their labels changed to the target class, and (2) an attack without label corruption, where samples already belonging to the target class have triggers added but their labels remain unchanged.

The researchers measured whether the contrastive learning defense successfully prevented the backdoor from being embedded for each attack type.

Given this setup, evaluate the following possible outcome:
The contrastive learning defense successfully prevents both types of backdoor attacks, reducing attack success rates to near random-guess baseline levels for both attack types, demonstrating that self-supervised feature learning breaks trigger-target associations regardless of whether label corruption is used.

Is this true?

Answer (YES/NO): NO